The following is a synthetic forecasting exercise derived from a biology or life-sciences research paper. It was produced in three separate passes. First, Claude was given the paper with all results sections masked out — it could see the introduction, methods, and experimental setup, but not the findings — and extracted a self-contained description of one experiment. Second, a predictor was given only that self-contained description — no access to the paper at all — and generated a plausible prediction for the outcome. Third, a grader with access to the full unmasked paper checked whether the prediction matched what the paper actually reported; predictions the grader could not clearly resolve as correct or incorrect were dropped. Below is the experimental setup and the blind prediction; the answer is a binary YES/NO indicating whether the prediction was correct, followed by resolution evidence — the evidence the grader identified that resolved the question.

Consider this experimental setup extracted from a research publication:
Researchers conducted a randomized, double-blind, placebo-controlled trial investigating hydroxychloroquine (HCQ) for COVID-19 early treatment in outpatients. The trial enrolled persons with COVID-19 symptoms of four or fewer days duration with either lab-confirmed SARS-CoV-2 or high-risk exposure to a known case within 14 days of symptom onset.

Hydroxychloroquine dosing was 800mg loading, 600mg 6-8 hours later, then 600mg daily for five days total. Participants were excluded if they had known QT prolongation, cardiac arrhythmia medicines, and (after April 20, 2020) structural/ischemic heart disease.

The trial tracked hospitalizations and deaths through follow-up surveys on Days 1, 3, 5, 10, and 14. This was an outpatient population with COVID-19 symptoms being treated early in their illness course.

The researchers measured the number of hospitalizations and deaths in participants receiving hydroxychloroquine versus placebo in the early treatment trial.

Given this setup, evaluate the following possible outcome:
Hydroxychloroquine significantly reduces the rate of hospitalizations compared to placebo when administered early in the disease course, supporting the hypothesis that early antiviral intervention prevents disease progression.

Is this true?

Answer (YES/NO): NO